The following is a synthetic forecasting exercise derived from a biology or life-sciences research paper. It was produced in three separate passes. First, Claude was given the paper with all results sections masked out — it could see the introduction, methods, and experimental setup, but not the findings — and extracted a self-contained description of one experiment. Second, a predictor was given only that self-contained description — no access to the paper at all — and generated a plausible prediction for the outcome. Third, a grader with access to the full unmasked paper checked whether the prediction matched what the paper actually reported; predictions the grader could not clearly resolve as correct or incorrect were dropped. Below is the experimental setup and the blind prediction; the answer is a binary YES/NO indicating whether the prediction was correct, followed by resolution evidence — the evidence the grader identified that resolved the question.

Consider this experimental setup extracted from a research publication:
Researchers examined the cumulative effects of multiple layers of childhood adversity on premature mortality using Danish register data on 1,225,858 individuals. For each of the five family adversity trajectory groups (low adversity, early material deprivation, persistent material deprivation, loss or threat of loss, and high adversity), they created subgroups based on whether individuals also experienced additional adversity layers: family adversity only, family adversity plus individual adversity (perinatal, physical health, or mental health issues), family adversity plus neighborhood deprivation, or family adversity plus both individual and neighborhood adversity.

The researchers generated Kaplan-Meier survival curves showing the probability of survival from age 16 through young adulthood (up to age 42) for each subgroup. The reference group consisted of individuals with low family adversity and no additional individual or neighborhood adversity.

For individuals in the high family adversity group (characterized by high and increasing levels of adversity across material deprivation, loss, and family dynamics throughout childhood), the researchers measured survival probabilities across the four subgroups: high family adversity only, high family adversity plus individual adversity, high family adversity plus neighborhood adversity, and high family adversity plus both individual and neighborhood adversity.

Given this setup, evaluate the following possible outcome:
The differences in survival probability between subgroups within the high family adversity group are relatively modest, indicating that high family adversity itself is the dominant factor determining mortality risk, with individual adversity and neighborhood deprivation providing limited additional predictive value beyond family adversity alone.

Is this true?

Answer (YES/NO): NO